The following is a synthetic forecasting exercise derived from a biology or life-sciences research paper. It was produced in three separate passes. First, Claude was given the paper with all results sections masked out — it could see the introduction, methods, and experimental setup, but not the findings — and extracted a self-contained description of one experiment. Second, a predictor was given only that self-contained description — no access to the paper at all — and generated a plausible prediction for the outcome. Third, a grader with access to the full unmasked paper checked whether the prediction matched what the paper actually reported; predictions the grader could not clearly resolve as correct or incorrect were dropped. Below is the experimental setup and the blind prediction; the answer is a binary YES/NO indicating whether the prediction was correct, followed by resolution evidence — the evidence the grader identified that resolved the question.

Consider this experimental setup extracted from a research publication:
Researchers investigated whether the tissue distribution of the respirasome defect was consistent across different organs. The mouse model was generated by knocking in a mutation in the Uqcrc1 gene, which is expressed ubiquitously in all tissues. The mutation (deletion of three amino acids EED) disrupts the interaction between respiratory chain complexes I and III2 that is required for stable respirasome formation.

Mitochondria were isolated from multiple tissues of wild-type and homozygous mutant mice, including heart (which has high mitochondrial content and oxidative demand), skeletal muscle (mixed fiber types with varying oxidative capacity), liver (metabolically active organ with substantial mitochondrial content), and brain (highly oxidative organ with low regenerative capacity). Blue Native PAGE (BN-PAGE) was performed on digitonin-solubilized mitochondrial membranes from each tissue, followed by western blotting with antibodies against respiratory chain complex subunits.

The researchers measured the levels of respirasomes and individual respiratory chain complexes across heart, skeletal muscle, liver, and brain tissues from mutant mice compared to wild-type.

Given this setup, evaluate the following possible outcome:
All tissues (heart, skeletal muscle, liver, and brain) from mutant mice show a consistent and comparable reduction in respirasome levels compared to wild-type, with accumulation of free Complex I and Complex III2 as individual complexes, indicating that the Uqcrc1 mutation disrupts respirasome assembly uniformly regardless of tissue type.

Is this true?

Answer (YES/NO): YES